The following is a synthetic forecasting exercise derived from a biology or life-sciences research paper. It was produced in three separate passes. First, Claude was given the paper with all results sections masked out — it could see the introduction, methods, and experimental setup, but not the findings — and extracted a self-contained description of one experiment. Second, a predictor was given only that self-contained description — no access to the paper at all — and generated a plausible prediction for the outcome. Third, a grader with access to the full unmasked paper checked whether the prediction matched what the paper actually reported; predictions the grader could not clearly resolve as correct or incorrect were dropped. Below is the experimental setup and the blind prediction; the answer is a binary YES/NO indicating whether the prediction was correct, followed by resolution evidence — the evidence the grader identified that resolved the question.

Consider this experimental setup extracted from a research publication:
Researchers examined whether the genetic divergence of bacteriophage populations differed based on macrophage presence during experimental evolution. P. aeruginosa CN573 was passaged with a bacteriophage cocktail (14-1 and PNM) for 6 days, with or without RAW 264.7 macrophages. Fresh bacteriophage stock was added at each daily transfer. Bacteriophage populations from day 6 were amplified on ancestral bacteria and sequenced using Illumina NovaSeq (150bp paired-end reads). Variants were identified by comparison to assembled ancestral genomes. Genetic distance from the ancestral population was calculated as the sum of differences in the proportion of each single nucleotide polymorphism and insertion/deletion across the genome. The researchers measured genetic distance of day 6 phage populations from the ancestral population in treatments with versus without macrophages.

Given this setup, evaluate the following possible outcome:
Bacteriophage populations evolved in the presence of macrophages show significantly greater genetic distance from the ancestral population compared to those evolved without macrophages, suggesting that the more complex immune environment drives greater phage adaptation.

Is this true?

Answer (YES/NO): YES